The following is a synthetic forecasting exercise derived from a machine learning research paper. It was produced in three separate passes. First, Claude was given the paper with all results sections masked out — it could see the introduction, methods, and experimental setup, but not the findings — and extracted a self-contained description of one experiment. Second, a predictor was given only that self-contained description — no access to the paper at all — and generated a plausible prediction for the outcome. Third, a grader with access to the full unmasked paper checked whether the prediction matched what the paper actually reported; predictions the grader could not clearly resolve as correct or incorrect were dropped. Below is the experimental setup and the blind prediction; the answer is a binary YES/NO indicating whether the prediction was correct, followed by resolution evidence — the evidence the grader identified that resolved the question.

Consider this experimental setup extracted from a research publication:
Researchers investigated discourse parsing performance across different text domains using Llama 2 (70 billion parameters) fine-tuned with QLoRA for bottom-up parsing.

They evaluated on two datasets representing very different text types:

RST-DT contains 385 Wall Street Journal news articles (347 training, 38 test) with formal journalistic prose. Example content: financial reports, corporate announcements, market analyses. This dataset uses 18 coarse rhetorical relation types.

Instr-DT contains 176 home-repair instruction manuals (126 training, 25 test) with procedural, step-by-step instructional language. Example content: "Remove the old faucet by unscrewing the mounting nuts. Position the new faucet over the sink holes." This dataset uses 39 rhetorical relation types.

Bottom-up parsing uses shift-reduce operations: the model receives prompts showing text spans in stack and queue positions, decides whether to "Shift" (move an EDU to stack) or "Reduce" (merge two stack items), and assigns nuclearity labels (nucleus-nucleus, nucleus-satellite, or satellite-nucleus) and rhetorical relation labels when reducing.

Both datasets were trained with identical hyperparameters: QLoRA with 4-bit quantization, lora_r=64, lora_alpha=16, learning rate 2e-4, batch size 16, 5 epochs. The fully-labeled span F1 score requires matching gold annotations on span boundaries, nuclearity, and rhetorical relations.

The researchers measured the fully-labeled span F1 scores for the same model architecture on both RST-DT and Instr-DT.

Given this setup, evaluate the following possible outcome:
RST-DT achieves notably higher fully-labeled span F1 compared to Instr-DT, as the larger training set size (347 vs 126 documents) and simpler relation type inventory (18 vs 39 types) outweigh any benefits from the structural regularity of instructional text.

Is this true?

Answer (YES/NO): YES